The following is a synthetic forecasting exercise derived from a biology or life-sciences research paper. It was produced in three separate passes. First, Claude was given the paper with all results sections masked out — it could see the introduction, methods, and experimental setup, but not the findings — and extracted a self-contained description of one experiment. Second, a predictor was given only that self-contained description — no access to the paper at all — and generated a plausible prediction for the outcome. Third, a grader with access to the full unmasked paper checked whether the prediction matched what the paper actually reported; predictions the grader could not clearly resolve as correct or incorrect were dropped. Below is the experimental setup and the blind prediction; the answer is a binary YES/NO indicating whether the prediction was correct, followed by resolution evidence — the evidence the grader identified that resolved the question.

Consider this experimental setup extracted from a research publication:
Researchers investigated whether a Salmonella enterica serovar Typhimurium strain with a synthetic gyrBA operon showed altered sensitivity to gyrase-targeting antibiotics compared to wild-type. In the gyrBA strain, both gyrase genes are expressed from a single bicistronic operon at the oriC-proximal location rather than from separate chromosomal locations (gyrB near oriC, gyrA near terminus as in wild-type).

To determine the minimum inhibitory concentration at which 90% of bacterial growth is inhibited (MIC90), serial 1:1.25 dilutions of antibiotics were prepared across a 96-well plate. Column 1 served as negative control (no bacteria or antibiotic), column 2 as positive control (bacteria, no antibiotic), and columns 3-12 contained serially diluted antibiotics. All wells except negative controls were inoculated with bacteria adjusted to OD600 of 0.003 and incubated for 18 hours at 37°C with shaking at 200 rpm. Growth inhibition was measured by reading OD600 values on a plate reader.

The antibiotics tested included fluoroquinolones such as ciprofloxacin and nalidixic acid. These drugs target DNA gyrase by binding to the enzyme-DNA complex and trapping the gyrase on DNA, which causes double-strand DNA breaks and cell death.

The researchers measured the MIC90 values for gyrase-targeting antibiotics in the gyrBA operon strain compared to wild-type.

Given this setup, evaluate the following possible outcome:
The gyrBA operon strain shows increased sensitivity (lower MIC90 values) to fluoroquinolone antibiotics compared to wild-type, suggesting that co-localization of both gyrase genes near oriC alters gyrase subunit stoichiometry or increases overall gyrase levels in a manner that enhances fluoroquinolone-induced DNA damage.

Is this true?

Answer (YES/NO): NO